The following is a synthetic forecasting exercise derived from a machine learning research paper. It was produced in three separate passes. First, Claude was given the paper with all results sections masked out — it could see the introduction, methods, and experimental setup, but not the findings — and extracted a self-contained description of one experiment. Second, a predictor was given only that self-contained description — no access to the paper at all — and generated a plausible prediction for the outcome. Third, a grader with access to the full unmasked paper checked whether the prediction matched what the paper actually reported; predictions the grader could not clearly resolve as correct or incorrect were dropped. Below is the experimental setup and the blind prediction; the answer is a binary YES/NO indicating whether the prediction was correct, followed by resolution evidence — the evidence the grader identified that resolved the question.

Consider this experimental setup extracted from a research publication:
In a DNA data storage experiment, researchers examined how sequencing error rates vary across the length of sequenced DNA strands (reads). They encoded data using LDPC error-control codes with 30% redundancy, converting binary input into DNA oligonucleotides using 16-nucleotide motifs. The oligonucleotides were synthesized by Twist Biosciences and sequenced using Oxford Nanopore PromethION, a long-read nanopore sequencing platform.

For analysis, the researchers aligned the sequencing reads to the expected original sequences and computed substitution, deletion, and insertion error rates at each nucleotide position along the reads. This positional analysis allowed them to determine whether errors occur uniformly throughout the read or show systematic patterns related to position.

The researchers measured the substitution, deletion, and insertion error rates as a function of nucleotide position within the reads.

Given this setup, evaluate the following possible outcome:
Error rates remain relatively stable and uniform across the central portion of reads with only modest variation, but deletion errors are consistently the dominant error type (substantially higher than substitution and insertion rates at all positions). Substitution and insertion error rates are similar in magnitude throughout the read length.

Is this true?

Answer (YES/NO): NO